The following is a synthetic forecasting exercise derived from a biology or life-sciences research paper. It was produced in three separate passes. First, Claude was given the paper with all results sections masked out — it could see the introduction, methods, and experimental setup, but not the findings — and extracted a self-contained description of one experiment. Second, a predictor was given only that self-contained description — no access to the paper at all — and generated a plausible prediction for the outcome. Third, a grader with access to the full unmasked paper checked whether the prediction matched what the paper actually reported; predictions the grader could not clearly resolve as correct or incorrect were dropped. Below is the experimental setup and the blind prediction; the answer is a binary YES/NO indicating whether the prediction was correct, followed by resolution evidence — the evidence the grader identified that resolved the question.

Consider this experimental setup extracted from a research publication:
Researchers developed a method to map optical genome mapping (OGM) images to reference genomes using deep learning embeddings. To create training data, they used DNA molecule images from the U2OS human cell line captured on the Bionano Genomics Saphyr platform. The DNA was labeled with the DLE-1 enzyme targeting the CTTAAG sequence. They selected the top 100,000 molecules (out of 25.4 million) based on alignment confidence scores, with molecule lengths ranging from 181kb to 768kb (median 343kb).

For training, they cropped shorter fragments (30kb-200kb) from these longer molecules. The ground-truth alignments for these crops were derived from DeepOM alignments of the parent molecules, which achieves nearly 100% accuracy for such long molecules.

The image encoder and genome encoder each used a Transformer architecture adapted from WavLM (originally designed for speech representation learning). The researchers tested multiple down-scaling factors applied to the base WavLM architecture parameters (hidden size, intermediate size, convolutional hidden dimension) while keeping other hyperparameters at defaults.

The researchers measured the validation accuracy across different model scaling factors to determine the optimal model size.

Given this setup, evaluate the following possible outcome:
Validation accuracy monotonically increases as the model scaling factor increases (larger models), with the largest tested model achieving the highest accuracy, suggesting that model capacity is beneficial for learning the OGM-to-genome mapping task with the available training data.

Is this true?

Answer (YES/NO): NO